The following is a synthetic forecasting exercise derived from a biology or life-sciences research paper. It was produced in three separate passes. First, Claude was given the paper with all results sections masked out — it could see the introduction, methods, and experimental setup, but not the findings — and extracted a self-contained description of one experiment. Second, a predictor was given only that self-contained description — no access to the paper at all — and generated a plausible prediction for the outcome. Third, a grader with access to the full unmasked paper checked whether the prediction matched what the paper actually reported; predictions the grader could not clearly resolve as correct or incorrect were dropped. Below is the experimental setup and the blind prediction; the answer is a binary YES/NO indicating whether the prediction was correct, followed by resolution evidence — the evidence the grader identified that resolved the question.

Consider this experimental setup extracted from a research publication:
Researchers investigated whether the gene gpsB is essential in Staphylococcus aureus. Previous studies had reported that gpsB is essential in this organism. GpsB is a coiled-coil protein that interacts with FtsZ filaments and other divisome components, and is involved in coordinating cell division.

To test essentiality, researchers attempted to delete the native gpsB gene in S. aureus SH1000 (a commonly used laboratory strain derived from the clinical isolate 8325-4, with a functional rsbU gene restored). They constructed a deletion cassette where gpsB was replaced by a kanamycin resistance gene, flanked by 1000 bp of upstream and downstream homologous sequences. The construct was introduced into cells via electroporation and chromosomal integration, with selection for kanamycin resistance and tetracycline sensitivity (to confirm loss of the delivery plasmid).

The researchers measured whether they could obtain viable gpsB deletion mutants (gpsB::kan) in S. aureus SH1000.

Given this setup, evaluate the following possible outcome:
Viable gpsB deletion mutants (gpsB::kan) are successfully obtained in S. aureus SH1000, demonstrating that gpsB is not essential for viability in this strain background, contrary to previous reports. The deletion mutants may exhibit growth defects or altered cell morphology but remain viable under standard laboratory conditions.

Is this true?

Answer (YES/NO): YES